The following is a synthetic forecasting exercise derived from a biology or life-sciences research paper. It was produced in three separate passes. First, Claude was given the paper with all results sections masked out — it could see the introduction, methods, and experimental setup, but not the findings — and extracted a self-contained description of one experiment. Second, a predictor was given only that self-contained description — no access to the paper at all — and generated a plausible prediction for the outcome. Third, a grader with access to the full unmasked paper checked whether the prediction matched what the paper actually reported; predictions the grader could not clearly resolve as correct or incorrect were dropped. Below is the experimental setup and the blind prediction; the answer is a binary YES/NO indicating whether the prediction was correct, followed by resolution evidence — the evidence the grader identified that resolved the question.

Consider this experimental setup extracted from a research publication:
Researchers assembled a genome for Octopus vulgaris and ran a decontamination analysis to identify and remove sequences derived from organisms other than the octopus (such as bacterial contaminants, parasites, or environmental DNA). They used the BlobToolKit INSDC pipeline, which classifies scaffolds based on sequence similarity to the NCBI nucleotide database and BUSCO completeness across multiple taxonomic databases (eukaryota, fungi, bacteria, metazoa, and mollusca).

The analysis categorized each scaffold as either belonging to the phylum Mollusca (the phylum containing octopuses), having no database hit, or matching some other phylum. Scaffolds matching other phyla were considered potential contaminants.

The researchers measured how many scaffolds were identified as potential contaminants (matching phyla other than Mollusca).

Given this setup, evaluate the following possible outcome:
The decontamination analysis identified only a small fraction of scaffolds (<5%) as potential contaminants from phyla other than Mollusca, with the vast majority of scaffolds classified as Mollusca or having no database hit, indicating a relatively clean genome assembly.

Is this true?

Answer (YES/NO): NO